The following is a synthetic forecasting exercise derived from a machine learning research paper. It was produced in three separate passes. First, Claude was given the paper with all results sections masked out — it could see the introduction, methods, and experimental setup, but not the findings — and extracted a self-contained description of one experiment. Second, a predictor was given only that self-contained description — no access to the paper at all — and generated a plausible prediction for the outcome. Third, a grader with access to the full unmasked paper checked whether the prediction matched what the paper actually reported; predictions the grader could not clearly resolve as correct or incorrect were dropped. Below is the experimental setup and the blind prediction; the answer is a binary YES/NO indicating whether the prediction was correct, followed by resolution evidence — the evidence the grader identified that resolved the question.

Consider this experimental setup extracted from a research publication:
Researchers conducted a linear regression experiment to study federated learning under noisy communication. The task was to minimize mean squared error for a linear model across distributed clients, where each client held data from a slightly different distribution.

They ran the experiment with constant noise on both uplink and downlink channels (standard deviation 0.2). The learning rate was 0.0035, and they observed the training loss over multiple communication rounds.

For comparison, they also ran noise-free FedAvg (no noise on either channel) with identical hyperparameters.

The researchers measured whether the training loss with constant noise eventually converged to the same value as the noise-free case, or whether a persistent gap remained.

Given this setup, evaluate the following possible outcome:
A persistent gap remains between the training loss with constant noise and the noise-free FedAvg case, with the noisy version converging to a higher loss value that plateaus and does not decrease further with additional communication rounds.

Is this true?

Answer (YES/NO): NO